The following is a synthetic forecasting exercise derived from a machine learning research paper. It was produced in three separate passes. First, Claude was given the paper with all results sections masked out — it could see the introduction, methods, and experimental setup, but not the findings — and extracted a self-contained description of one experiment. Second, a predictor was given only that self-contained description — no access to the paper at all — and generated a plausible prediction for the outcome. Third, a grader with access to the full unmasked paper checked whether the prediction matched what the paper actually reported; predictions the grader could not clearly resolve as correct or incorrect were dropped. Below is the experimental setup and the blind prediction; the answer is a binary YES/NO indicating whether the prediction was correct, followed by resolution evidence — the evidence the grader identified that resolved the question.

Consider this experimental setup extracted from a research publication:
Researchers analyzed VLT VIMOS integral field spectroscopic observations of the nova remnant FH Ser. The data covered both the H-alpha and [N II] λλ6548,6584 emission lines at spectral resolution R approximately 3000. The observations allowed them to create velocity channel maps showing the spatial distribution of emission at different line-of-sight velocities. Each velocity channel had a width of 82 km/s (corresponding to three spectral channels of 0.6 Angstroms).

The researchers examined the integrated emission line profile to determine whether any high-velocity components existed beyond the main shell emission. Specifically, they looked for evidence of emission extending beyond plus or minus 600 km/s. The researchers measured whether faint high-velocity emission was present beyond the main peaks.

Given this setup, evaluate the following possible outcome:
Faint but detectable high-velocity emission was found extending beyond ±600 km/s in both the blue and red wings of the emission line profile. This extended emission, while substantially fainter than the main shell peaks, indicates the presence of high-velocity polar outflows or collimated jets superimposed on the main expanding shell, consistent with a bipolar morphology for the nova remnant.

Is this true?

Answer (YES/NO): NO